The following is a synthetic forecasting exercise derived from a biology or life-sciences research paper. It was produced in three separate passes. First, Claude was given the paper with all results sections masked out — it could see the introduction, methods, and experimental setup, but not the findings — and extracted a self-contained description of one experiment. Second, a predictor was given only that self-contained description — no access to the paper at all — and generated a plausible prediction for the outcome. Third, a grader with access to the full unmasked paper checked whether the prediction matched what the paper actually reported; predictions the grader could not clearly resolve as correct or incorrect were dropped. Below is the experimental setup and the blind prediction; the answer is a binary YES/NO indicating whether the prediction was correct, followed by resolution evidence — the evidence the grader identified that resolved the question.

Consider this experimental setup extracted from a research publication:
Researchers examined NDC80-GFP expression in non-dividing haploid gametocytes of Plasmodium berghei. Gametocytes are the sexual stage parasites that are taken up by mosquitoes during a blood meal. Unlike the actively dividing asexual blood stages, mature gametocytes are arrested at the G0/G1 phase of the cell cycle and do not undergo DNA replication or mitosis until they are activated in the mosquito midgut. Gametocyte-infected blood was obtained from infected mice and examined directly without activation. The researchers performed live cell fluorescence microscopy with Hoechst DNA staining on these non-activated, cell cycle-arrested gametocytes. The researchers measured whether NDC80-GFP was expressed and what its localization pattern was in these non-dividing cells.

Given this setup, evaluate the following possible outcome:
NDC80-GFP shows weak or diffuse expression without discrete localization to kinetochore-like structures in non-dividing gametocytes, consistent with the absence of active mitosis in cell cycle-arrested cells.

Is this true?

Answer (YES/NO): YES